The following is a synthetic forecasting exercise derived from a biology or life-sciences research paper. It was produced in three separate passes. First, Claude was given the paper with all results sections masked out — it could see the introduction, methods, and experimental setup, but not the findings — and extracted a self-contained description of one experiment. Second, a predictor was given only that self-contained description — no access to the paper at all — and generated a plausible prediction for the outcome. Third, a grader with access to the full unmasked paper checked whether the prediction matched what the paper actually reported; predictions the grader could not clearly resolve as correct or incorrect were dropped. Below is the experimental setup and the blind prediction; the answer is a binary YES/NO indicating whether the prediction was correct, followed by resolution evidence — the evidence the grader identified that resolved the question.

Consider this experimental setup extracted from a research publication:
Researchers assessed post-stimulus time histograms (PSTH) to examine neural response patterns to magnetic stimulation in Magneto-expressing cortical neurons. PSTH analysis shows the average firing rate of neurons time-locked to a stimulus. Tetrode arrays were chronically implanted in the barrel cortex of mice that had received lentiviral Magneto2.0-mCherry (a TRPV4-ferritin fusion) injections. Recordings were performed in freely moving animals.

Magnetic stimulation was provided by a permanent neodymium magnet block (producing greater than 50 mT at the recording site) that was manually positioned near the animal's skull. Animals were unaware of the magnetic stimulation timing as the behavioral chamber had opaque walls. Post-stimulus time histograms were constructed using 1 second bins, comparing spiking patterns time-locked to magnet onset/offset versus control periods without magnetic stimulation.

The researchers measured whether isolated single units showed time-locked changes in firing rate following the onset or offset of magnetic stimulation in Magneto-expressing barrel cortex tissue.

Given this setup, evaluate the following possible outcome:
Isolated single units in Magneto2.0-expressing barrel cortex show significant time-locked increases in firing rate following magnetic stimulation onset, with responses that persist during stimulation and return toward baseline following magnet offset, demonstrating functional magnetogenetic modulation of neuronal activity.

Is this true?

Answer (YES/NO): NO